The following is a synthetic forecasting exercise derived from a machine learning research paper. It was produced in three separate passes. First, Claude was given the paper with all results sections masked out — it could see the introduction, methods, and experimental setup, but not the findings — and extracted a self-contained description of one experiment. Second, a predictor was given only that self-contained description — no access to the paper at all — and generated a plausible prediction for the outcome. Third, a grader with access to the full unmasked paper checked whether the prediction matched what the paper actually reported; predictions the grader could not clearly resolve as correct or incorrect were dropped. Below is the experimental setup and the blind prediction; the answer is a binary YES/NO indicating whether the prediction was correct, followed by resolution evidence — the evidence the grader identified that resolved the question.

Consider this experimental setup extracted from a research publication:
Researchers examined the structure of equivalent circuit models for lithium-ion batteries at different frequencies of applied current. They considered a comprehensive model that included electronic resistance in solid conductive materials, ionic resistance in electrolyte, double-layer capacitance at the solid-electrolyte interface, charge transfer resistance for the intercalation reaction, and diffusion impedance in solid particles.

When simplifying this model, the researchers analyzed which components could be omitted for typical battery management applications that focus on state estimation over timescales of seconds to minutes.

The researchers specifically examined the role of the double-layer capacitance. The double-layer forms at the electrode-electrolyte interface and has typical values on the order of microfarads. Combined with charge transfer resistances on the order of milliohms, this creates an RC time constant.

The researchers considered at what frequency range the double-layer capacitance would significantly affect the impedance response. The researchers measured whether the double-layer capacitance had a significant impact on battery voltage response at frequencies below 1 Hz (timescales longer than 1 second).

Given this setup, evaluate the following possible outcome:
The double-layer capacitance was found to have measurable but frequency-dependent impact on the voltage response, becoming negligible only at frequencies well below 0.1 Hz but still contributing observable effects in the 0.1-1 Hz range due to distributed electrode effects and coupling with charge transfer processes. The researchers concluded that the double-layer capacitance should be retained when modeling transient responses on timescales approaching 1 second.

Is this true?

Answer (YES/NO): NO